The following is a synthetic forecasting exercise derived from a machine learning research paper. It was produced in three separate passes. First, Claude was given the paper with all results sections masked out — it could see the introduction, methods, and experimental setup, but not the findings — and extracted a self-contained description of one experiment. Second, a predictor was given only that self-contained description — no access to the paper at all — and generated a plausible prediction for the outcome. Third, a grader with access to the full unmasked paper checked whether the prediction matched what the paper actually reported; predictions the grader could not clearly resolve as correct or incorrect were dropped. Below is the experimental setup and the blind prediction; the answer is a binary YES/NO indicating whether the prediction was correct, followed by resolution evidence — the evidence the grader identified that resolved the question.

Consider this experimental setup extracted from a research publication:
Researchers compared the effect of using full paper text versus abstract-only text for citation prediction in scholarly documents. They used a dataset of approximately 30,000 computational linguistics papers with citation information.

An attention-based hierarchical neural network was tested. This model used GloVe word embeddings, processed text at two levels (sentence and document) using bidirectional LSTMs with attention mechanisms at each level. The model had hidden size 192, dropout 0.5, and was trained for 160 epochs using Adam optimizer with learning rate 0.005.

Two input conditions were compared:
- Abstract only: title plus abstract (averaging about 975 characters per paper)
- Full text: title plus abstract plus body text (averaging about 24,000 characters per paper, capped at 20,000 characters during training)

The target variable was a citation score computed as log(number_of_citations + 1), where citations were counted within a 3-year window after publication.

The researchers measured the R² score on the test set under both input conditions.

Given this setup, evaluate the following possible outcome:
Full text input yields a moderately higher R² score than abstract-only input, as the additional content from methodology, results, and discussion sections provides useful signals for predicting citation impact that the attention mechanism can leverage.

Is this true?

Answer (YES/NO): YES